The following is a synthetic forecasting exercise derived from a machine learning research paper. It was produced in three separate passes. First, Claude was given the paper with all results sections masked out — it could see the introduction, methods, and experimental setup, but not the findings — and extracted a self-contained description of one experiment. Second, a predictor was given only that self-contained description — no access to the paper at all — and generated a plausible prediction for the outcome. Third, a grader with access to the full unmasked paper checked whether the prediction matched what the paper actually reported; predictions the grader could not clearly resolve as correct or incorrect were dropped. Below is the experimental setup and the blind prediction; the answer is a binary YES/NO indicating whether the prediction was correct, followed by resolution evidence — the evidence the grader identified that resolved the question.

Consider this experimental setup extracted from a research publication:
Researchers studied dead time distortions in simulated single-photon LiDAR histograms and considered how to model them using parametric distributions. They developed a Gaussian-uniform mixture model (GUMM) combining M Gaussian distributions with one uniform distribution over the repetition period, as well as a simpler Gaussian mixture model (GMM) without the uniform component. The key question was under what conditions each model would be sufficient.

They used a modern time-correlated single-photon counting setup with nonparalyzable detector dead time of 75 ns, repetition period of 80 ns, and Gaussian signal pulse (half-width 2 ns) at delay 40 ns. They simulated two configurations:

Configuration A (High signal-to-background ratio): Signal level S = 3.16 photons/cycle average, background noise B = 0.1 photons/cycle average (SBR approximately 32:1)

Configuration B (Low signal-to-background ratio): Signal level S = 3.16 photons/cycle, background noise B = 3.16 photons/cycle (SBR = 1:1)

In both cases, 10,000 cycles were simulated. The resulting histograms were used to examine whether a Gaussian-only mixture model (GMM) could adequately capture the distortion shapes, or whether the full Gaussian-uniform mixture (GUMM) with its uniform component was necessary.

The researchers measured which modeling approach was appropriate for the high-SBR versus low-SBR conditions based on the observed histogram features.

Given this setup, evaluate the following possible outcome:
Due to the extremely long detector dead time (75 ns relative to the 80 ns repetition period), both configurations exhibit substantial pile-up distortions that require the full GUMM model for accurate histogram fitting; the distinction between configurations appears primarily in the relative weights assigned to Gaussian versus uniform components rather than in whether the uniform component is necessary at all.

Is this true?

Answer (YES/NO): NO